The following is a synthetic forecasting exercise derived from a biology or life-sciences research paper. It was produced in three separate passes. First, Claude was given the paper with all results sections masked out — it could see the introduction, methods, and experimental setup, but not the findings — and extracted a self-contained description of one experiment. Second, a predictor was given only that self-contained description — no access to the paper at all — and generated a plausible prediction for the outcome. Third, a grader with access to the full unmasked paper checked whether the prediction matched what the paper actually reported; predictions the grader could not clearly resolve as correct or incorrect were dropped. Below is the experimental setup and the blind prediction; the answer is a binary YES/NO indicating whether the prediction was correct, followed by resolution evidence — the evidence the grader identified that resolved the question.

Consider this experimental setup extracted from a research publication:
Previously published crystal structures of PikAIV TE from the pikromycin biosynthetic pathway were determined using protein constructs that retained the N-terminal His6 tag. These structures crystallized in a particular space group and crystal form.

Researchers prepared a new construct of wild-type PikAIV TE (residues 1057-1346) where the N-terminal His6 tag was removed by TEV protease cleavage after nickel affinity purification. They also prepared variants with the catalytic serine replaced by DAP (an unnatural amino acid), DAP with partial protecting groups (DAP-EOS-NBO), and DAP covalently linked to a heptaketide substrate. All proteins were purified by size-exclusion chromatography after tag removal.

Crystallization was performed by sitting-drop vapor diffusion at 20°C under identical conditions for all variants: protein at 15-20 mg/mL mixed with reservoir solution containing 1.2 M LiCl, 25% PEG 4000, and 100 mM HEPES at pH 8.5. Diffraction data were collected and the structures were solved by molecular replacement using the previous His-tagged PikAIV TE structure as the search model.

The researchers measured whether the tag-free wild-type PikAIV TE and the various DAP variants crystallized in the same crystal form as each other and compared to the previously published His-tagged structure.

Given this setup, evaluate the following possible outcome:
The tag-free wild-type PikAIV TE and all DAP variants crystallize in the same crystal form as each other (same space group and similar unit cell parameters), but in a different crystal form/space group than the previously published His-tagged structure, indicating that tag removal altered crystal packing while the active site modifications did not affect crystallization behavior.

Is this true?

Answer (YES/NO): YES